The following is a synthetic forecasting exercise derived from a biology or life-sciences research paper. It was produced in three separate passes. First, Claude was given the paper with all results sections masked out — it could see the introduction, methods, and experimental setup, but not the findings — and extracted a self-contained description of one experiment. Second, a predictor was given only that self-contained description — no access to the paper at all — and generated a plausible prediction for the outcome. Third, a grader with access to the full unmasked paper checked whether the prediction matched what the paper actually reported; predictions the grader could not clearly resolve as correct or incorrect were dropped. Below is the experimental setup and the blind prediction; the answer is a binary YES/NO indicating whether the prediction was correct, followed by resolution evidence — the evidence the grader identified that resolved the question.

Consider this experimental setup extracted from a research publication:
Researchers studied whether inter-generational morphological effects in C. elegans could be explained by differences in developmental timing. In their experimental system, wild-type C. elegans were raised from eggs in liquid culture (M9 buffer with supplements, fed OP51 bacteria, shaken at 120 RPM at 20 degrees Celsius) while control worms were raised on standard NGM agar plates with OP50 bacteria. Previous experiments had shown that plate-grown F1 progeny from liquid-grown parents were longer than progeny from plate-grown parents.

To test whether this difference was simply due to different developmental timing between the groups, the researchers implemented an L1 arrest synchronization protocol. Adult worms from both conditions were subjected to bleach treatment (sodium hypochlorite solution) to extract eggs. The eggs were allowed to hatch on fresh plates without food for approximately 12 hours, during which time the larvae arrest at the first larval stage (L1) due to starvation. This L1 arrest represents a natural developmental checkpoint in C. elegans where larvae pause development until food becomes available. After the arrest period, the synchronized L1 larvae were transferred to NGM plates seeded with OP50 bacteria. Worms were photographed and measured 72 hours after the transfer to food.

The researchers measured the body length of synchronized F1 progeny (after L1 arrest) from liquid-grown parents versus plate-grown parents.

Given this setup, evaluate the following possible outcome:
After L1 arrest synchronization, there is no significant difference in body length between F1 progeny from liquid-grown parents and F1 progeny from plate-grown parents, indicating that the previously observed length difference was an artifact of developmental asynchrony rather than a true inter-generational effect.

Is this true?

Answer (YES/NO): NO